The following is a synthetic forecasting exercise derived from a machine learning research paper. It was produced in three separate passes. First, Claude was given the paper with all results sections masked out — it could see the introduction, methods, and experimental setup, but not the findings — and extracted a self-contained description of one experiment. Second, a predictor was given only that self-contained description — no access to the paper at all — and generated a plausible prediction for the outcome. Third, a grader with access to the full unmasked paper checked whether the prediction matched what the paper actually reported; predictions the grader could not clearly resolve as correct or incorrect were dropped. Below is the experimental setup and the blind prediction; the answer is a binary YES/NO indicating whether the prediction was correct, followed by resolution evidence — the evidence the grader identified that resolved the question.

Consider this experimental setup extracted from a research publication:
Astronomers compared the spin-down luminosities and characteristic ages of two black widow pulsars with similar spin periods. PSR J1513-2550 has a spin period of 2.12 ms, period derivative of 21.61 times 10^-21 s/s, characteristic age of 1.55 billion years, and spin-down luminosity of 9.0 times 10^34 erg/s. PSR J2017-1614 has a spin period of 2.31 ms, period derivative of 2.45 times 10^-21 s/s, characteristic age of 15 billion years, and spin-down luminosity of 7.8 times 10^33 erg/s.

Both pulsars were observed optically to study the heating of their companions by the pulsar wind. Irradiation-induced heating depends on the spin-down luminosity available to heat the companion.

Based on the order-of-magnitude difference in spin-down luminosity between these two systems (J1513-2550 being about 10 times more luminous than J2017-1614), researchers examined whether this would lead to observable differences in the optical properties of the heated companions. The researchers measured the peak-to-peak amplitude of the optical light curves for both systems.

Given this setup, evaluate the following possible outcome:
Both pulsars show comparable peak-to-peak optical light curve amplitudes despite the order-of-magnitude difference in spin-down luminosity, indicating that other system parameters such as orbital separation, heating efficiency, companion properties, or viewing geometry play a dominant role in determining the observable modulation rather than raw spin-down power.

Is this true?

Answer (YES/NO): YES